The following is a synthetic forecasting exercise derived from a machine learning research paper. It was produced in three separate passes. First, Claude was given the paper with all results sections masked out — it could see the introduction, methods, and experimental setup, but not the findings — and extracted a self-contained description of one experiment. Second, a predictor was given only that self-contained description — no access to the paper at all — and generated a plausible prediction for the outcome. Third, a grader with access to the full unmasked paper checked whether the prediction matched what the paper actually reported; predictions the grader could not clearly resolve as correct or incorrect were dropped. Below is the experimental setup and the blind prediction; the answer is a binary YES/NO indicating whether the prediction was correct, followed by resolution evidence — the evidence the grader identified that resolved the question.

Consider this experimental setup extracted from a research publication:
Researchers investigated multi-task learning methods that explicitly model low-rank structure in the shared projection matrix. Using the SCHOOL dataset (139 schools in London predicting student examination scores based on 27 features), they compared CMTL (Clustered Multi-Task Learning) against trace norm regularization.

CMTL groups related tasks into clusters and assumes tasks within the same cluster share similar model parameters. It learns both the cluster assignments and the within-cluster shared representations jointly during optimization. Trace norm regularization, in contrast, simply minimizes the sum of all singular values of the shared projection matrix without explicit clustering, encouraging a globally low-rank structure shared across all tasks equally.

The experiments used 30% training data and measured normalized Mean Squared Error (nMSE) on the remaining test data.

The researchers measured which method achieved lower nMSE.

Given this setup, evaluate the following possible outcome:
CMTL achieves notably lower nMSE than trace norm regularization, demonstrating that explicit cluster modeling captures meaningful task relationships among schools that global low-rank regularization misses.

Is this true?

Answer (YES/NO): YES